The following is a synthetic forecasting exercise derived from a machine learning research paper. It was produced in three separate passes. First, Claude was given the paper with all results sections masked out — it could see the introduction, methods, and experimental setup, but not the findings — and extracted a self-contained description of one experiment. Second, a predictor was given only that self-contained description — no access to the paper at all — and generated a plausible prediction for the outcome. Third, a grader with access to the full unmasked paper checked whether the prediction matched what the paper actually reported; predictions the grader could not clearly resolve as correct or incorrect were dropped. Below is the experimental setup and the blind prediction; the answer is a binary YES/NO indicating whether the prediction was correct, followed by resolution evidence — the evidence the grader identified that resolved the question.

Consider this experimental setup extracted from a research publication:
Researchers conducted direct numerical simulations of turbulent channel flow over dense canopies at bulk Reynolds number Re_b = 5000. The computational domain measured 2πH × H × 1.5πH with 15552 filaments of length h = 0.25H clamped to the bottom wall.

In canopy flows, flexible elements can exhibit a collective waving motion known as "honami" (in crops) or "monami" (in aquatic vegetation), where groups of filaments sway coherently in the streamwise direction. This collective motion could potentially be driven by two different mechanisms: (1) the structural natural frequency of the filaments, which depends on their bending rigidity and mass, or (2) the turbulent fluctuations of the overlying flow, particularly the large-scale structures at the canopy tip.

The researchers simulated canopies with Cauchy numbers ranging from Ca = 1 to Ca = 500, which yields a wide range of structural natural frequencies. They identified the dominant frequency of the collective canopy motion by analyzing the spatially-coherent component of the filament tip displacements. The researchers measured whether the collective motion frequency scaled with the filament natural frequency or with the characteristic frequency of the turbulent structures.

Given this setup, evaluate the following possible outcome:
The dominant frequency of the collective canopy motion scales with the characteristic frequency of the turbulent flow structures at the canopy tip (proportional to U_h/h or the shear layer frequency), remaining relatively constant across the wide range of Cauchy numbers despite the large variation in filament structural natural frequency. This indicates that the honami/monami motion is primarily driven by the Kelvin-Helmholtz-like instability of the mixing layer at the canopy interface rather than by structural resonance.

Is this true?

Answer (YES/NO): YES